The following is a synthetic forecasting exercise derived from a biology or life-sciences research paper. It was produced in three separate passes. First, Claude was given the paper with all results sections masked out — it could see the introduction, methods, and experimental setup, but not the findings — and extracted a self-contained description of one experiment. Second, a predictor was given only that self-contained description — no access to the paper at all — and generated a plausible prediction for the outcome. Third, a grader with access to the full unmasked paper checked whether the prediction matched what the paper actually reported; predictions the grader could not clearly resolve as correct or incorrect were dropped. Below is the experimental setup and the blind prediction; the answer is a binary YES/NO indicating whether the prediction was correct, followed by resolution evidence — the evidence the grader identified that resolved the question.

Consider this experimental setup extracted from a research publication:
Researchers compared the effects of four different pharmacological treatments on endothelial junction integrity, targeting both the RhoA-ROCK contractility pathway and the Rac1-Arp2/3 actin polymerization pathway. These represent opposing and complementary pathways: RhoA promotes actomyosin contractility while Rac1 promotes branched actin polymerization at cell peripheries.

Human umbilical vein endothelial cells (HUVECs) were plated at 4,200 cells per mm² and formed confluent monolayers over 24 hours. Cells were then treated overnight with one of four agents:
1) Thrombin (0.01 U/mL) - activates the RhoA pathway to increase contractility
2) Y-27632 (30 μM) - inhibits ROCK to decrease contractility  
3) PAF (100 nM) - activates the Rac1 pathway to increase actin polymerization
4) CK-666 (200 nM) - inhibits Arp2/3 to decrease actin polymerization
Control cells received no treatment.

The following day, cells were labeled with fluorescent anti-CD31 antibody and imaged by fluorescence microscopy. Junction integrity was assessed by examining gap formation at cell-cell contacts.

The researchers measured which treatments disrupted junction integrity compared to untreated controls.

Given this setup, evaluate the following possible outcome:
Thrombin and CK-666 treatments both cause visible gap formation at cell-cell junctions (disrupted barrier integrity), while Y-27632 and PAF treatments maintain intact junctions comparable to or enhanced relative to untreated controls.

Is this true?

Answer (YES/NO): NO